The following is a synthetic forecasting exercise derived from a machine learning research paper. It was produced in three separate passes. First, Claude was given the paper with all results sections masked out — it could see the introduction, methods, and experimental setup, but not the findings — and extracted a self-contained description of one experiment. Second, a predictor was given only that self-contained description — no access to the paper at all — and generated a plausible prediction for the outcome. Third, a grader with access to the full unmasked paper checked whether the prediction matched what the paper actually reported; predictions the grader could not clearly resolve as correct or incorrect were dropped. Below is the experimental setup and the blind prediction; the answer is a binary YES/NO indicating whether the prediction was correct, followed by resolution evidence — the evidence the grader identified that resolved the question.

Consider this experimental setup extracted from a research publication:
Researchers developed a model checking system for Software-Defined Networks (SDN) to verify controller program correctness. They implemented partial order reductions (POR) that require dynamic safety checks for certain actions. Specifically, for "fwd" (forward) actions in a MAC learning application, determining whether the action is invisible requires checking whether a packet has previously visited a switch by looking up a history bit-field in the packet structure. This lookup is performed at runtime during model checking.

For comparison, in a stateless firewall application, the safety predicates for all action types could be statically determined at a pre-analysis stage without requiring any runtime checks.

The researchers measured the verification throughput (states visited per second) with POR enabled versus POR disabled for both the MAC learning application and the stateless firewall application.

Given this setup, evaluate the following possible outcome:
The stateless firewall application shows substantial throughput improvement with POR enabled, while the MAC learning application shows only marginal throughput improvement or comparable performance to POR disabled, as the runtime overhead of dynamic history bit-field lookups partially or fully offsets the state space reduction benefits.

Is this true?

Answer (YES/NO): NO